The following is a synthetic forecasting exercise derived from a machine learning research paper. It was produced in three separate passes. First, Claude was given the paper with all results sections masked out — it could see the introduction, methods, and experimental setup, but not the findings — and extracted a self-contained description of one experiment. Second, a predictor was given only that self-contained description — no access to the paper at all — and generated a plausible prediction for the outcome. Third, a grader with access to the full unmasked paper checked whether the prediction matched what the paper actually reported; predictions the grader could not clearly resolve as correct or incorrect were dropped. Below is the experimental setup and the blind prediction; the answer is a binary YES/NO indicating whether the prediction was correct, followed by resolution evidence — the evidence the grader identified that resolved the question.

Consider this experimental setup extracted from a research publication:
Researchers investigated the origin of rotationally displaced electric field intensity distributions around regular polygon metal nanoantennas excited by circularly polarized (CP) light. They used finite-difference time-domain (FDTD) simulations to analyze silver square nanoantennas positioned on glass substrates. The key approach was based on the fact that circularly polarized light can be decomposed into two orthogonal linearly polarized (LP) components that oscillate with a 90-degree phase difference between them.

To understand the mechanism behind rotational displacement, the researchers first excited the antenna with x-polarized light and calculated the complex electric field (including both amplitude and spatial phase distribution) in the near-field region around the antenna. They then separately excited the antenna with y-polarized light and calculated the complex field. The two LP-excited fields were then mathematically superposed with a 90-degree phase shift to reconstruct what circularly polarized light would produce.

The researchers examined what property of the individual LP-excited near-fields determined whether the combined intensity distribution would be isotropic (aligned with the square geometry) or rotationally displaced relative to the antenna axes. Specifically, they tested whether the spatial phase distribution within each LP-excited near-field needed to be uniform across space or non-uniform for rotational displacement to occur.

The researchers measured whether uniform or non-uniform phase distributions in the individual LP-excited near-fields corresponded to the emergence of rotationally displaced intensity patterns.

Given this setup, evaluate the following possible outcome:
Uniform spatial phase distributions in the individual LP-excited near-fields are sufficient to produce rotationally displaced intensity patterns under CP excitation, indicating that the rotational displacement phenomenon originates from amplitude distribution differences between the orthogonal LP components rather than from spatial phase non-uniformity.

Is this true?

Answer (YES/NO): NO